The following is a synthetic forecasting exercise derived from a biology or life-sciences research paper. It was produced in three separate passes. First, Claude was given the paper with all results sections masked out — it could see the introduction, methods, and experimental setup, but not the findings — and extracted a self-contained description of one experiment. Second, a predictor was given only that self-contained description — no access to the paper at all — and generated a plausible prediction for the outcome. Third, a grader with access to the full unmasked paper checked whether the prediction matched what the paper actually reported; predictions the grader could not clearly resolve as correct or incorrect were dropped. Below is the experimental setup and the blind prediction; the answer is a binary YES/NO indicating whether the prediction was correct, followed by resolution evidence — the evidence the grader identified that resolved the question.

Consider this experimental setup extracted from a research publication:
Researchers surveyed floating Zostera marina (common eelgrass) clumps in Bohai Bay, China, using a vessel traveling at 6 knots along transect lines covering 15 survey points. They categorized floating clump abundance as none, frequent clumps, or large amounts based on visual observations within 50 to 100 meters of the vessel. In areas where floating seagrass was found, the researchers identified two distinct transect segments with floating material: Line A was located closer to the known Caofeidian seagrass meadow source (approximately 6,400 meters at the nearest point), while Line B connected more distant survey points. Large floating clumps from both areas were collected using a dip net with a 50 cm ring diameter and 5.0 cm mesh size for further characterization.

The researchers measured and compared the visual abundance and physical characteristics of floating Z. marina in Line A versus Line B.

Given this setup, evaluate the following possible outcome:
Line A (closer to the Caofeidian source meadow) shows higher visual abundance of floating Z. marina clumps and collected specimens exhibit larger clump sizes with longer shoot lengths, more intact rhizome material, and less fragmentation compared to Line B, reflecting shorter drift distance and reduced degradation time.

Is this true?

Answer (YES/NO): NO